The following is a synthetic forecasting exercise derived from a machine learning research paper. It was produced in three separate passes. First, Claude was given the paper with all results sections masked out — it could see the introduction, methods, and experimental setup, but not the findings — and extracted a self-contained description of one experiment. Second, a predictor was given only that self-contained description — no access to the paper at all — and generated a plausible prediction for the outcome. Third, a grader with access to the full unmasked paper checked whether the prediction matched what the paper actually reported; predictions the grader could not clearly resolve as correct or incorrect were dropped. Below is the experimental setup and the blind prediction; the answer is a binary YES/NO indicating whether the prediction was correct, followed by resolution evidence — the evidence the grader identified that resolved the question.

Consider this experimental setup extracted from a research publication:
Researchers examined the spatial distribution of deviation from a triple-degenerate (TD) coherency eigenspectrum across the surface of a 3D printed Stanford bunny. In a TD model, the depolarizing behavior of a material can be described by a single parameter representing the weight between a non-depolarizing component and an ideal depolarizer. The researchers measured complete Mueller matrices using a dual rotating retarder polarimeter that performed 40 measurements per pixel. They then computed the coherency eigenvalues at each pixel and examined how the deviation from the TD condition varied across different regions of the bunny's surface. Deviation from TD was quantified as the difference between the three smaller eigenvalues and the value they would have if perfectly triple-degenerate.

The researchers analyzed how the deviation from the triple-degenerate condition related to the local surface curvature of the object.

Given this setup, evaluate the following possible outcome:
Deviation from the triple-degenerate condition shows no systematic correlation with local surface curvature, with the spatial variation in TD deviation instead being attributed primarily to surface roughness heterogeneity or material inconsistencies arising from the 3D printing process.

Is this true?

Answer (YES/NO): NO